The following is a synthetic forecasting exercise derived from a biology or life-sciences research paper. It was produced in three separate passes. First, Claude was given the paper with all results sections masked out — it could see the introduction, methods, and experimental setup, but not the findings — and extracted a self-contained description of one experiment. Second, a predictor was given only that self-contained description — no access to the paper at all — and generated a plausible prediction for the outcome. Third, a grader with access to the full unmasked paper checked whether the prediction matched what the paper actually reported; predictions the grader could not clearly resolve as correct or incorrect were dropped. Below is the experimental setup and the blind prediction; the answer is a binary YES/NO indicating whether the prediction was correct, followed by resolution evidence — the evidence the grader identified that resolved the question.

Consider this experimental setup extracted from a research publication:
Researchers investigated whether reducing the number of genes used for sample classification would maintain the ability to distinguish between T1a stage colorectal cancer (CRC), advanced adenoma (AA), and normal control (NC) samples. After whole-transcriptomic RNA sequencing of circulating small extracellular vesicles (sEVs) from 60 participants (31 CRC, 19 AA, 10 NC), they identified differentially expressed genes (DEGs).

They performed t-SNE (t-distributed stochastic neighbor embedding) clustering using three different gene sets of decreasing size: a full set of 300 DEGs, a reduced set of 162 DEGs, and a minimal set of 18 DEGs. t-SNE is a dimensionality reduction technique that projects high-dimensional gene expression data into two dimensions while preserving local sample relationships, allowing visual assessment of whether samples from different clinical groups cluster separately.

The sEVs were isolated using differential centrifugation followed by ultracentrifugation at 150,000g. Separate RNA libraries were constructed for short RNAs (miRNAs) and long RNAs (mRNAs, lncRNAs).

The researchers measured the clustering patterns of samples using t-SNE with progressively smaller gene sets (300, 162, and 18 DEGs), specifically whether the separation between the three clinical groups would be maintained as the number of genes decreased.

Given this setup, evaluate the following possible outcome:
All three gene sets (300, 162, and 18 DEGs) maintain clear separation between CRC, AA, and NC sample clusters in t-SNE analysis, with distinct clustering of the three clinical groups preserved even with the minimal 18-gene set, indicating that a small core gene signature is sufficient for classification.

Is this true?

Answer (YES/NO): NO